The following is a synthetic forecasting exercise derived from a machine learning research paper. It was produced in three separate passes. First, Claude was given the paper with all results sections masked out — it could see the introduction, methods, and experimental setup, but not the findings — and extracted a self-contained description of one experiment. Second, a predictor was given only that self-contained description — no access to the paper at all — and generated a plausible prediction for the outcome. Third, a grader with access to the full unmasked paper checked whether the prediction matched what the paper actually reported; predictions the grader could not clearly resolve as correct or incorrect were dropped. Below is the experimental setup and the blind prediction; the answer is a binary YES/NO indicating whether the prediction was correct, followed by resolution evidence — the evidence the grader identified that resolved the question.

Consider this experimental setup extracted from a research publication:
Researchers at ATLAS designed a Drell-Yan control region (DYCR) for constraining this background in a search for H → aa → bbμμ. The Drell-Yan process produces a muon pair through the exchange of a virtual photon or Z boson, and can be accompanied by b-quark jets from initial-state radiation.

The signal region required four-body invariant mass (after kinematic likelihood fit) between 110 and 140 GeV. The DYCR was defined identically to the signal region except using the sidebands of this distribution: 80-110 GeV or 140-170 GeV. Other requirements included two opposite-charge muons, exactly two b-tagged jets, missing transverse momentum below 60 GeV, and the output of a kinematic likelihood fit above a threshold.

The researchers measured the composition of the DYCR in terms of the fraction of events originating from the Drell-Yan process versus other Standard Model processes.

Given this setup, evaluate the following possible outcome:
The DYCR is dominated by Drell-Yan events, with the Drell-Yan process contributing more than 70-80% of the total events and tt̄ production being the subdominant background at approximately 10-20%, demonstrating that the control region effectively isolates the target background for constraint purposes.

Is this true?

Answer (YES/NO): NO